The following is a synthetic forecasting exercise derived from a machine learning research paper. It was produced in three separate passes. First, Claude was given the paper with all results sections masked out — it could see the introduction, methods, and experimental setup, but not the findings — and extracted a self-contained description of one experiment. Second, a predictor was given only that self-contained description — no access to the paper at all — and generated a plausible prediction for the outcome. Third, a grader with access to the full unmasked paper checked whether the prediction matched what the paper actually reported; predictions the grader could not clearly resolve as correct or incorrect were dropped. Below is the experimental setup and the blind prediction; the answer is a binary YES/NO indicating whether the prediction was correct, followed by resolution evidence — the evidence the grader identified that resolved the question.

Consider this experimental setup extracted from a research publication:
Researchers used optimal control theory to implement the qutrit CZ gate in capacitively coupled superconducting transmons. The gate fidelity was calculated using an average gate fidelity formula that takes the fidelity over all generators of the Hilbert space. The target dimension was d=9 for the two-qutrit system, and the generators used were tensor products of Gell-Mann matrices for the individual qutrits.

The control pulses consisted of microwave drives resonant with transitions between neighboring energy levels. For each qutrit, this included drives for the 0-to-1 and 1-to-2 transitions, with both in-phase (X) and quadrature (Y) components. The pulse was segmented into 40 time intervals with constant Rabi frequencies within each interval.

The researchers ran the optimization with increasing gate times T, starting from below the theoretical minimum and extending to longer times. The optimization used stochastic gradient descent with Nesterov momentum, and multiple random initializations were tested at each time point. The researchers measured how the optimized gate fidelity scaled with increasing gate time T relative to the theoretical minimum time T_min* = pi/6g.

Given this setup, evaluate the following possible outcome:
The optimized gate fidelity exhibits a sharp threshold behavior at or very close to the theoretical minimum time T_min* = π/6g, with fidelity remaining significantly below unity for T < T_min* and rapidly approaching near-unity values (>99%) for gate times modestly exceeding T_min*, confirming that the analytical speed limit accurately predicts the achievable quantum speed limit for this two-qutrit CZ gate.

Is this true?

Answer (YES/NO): NO